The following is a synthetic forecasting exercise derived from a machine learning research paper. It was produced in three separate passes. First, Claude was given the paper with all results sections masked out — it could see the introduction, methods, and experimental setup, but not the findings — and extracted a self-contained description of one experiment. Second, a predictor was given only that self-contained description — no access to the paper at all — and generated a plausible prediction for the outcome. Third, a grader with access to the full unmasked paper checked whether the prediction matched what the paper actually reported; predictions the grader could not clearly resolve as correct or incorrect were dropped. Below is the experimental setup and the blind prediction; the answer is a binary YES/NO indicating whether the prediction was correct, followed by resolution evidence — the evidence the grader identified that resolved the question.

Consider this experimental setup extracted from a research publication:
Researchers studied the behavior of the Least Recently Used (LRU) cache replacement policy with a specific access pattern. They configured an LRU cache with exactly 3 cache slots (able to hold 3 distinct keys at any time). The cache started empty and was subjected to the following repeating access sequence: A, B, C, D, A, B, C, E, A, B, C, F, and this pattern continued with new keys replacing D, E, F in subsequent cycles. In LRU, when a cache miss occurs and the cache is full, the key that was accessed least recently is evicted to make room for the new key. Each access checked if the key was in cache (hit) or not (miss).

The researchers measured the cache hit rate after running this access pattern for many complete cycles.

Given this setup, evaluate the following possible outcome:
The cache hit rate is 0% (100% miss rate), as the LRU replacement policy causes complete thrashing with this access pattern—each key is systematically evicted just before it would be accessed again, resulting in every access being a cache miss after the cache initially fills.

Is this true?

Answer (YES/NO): YES